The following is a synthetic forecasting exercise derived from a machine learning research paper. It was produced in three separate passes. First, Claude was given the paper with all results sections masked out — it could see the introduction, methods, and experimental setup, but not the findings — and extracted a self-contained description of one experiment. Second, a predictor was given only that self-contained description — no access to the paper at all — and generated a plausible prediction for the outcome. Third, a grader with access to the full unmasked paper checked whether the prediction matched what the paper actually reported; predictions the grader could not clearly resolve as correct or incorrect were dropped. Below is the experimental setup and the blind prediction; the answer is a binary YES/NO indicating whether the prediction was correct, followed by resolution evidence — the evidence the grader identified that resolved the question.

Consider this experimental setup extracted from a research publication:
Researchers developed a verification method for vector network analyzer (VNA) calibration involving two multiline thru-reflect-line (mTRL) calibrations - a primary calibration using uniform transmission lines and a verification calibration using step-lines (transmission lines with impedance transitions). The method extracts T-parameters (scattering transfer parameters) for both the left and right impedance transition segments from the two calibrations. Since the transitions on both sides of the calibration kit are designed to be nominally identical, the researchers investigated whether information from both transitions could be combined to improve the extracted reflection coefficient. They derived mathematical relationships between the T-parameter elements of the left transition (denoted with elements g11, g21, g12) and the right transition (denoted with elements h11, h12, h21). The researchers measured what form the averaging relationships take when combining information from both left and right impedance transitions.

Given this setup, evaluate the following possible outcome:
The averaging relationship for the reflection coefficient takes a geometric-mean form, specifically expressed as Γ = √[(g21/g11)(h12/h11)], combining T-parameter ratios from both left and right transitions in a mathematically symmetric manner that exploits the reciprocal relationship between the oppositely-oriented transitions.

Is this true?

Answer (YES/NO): NO